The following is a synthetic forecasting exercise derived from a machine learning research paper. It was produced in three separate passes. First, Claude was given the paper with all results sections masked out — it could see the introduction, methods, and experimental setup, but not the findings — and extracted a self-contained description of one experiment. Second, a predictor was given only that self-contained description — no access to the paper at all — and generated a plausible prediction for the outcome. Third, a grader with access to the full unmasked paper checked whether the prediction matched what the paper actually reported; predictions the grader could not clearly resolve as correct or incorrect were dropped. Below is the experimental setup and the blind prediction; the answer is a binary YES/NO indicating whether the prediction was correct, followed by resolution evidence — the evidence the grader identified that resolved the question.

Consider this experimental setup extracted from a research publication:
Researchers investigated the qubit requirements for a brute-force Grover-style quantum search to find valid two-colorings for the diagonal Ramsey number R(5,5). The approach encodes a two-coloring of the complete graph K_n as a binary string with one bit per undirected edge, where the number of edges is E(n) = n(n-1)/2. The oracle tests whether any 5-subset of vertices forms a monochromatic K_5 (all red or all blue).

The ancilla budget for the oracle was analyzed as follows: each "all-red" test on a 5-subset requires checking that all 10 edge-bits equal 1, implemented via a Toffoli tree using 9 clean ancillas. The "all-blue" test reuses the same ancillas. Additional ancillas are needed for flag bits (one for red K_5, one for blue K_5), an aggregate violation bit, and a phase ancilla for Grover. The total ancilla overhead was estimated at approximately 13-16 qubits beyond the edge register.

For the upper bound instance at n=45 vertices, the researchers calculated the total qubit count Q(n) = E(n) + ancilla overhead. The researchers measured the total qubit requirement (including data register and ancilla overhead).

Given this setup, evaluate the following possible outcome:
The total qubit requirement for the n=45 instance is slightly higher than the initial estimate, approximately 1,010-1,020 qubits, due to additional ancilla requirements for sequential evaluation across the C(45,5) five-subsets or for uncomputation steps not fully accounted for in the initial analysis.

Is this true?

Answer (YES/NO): NO